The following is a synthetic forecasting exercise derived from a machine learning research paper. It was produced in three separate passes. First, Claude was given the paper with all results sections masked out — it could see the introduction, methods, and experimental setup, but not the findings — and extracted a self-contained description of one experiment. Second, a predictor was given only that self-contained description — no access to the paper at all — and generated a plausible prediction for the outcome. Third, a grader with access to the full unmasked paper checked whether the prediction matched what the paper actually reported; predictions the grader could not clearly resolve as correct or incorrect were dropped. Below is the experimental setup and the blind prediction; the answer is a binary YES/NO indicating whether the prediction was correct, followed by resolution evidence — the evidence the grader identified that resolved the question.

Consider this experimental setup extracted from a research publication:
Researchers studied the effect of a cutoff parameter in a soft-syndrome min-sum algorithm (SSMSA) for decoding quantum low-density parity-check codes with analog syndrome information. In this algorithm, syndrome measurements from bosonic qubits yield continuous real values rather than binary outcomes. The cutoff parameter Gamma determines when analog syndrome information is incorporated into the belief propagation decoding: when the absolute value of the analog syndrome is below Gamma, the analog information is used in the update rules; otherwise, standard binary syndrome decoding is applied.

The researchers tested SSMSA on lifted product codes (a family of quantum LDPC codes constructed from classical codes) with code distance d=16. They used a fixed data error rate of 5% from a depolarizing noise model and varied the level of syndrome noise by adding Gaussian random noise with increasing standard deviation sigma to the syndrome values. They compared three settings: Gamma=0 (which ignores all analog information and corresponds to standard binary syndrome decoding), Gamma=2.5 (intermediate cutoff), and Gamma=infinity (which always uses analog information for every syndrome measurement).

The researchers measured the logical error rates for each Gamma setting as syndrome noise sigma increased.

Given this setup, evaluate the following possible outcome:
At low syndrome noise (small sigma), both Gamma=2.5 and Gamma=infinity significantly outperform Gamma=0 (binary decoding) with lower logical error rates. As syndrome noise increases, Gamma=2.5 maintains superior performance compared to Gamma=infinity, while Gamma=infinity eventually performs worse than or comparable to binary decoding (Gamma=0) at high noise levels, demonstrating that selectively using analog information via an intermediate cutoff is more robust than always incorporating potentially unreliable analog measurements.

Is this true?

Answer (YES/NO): NO